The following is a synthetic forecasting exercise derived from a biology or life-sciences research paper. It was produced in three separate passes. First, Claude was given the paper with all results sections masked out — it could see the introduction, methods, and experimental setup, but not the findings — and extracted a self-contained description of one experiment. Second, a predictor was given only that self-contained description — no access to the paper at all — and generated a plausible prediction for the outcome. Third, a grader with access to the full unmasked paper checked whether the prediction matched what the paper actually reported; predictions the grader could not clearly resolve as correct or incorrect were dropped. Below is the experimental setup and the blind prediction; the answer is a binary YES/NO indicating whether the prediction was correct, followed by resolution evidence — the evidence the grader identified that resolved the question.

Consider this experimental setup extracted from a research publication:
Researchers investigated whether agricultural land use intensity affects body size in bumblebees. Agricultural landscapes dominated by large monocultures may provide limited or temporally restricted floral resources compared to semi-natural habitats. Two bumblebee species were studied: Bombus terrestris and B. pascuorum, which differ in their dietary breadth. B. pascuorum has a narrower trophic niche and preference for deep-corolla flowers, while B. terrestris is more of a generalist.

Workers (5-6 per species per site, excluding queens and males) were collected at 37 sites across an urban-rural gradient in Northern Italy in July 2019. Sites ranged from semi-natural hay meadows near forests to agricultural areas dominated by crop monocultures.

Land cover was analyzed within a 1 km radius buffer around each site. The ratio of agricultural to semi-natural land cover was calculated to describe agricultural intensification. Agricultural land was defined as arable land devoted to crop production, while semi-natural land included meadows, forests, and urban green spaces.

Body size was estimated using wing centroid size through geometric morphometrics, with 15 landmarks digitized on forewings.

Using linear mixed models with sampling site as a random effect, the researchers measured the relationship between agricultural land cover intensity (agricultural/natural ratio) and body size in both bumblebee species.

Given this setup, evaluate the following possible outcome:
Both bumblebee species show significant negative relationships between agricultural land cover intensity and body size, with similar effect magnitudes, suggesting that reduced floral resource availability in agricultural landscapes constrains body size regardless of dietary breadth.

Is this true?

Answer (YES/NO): NO